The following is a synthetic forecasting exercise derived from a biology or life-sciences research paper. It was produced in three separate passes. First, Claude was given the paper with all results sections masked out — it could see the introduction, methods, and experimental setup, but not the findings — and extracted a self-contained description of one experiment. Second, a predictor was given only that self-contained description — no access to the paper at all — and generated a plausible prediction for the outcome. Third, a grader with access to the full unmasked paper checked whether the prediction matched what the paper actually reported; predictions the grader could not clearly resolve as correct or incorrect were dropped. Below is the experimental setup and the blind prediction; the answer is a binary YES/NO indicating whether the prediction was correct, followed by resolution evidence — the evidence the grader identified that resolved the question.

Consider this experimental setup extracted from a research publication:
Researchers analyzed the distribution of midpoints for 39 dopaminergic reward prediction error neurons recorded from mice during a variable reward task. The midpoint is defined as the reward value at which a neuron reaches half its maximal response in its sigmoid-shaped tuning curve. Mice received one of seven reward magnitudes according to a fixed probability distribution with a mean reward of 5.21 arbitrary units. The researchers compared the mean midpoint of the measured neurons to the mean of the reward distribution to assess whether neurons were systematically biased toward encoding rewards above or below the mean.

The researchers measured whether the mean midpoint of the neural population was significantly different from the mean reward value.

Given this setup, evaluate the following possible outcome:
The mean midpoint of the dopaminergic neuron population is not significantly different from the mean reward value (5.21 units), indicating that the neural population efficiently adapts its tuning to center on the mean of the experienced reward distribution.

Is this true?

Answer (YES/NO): NO